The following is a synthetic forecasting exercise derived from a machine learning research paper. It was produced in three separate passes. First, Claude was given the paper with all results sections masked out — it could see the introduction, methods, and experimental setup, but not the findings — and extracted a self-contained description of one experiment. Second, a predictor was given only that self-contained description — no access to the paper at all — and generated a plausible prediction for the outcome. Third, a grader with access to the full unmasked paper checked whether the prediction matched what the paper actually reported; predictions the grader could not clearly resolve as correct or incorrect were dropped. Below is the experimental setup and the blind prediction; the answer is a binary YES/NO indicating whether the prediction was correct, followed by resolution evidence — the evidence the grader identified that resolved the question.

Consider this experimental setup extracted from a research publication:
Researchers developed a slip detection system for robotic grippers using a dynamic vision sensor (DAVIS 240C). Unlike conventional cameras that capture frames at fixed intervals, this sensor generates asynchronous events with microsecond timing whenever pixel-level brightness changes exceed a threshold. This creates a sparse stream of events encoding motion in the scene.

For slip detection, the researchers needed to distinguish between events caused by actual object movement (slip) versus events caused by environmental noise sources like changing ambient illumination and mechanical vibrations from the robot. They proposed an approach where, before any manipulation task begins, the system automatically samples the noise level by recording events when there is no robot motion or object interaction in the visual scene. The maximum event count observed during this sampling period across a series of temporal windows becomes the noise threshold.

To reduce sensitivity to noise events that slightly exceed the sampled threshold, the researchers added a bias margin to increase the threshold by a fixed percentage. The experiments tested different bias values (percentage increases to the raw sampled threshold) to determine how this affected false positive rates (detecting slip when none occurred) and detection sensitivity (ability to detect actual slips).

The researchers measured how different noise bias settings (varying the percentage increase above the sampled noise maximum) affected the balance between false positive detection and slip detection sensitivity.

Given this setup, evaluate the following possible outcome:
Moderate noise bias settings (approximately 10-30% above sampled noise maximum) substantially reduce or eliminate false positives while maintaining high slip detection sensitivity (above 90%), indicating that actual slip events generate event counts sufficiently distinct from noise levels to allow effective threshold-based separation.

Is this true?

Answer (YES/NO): YES